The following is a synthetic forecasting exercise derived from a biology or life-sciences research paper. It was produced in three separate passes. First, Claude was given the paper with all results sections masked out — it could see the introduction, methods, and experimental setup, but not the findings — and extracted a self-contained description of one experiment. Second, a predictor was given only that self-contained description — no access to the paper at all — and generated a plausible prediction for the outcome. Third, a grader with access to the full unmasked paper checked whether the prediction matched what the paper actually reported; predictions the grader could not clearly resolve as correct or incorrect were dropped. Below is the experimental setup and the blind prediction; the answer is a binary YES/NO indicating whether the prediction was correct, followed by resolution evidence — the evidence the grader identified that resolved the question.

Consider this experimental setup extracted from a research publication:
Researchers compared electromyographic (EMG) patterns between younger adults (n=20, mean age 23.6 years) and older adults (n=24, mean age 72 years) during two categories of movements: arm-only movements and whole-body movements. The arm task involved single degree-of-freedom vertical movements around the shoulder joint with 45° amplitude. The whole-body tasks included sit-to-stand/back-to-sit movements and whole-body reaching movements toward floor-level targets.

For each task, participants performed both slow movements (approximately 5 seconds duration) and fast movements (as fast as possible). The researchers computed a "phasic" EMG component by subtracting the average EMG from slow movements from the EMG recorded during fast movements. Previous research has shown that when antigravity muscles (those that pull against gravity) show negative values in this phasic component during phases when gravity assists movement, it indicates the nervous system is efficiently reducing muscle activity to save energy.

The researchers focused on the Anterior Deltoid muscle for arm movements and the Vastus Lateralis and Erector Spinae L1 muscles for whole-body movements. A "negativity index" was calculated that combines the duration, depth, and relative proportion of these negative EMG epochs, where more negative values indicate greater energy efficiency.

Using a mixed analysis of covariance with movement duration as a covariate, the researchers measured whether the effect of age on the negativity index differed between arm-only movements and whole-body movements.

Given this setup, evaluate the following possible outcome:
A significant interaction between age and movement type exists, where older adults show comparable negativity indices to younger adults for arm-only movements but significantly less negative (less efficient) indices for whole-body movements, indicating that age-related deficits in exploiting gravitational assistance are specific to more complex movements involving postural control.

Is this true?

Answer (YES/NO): YES